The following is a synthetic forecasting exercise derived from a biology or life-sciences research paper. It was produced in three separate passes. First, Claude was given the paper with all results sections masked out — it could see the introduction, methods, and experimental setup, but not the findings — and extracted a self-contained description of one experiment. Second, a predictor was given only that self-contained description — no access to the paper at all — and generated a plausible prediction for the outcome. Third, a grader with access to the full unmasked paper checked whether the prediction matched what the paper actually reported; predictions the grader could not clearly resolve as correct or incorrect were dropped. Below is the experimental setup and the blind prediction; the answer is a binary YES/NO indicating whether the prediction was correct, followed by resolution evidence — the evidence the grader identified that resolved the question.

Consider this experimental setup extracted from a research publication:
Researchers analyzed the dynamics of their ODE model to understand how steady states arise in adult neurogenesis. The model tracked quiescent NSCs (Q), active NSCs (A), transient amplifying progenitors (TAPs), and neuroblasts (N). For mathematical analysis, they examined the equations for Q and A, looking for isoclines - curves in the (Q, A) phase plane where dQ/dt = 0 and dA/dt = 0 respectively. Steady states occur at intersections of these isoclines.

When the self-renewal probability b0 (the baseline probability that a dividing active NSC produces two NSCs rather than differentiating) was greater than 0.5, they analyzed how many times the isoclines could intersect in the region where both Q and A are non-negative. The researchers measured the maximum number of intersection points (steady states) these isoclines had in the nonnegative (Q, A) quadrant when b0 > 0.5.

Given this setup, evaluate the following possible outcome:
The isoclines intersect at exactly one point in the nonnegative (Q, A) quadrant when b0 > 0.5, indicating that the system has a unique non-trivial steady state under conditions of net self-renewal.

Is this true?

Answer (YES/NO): NO